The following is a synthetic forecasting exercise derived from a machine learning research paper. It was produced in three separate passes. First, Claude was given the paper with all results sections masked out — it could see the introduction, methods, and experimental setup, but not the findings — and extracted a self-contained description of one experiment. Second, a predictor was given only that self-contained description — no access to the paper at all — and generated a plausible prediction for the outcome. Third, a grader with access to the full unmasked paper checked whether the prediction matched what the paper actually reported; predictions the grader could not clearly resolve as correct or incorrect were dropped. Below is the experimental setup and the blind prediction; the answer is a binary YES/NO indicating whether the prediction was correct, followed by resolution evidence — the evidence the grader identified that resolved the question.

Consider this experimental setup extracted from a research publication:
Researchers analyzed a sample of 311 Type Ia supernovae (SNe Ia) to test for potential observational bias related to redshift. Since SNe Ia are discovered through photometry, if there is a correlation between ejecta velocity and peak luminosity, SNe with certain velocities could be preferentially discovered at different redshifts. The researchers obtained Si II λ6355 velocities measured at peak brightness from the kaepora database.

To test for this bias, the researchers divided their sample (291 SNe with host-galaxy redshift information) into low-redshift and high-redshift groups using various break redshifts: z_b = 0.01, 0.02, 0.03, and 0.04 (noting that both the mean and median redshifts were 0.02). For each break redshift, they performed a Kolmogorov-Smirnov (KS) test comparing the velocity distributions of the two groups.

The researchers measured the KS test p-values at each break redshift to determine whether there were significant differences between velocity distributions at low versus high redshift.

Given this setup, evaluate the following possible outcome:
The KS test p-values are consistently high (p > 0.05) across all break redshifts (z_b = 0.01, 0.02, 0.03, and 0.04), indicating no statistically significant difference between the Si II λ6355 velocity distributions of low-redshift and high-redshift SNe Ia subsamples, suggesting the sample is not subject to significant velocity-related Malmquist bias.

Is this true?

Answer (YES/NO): NO